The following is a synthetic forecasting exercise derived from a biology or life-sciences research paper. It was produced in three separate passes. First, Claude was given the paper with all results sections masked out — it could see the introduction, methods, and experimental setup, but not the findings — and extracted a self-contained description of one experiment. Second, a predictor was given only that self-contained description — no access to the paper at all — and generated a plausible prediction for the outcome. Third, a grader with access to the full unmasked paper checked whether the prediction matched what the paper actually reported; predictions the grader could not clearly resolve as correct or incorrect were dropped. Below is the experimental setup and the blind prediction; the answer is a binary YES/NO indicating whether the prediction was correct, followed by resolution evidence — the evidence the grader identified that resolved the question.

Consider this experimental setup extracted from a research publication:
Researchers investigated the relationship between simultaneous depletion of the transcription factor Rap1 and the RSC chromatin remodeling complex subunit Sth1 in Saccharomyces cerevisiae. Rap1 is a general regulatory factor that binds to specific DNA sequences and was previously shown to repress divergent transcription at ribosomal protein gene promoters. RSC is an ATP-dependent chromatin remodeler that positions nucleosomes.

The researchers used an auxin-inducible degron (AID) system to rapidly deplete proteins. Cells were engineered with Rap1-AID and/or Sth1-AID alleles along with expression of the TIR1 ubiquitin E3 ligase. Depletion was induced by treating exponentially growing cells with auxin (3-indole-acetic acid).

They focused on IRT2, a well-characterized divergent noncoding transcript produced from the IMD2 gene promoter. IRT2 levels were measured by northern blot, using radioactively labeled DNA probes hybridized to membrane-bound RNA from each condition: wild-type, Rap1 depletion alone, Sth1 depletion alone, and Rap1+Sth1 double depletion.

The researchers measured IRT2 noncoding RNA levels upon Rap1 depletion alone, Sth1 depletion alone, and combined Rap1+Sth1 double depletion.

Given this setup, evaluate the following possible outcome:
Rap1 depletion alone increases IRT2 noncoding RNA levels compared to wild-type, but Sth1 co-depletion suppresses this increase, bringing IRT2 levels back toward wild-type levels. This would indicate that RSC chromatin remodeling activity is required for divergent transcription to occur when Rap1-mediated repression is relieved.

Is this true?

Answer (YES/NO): YES